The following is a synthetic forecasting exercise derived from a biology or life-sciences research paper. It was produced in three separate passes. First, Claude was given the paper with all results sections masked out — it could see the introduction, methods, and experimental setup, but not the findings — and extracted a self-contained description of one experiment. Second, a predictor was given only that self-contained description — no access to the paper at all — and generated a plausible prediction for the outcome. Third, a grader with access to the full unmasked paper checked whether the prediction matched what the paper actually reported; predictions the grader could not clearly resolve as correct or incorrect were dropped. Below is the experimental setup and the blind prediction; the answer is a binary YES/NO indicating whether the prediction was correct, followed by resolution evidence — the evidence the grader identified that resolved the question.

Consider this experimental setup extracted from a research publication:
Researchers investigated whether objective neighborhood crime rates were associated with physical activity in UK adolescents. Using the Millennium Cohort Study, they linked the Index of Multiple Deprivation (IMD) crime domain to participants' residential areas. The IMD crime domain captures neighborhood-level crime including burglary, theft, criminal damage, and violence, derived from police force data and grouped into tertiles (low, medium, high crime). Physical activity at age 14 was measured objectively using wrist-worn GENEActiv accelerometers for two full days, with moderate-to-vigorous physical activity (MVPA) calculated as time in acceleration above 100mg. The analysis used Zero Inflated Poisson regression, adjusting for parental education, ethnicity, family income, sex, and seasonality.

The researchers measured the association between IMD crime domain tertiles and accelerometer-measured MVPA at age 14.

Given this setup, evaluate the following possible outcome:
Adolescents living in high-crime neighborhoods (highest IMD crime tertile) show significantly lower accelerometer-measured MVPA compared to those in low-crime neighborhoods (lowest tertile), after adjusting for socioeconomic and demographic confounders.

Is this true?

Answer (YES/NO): YES